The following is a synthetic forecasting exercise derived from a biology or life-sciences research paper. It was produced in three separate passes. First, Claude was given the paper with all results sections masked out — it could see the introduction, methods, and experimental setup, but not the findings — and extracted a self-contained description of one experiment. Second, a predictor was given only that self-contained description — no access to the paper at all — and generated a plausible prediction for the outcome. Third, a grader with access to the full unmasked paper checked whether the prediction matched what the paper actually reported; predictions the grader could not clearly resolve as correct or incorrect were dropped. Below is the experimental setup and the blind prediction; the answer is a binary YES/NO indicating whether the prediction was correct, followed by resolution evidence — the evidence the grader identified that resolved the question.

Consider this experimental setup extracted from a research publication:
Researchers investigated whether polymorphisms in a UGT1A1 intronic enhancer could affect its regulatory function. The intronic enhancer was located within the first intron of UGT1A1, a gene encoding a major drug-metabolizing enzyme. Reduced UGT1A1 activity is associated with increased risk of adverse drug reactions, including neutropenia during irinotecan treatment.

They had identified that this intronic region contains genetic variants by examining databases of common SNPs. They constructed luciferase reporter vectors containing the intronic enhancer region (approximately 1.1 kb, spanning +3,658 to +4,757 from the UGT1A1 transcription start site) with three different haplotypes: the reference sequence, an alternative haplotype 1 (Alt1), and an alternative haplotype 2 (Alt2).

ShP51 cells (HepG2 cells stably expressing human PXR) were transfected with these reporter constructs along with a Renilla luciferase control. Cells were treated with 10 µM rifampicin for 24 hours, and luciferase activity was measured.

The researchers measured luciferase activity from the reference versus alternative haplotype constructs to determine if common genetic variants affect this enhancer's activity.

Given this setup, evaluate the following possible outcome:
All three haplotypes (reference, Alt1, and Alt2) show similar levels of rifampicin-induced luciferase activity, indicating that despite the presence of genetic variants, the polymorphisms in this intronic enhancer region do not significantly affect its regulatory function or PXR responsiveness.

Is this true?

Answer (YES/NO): NO